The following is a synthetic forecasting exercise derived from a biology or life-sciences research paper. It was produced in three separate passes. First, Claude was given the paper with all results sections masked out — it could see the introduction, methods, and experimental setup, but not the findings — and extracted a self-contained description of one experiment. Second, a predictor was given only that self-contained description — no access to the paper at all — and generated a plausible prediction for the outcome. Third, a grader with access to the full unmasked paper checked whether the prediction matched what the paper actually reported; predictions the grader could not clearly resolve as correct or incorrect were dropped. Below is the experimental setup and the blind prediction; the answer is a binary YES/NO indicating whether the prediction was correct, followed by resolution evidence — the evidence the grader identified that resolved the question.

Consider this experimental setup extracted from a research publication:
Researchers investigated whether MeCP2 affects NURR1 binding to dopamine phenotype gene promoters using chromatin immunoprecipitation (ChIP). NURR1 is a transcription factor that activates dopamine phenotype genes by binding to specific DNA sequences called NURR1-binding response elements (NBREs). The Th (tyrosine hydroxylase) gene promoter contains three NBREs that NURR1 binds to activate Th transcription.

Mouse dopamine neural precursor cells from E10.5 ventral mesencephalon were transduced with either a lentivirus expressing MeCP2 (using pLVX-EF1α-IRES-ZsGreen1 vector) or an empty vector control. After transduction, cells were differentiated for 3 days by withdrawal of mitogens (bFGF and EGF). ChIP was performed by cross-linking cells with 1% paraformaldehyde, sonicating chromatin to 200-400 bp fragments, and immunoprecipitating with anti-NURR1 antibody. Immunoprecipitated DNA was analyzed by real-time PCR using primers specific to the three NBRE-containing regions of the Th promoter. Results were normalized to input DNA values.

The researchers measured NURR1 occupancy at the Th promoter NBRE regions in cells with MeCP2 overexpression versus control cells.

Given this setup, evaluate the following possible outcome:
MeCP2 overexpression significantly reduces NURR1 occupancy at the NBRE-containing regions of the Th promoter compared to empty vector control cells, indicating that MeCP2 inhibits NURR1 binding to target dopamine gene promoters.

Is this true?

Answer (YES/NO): YES